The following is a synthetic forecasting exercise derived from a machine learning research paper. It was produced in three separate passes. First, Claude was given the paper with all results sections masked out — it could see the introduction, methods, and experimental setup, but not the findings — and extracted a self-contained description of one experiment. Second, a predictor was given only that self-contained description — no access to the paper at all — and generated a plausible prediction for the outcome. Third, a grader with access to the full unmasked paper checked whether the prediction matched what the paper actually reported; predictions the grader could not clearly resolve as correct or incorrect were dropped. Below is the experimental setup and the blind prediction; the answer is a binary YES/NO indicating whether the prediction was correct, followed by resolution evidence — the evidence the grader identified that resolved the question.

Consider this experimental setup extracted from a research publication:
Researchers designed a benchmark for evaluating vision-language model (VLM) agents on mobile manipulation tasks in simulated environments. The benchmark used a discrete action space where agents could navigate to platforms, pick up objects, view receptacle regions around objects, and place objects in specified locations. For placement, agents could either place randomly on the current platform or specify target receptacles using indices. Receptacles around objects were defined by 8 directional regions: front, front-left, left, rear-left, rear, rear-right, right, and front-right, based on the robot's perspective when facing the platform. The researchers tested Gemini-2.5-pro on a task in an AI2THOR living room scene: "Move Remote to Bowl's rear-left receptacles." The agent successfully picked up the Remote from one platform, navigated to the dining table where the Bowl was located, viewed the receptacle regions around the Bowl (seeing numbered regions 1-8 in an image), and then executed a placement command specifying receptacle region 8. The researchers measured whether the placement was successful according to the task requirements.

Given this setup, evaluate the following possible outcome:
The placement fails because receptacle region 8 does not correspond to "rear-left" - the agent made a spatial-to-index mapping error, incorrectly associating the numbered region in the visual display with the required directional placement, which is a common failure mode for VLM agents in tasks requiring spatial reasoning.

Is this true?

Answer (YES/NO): YES